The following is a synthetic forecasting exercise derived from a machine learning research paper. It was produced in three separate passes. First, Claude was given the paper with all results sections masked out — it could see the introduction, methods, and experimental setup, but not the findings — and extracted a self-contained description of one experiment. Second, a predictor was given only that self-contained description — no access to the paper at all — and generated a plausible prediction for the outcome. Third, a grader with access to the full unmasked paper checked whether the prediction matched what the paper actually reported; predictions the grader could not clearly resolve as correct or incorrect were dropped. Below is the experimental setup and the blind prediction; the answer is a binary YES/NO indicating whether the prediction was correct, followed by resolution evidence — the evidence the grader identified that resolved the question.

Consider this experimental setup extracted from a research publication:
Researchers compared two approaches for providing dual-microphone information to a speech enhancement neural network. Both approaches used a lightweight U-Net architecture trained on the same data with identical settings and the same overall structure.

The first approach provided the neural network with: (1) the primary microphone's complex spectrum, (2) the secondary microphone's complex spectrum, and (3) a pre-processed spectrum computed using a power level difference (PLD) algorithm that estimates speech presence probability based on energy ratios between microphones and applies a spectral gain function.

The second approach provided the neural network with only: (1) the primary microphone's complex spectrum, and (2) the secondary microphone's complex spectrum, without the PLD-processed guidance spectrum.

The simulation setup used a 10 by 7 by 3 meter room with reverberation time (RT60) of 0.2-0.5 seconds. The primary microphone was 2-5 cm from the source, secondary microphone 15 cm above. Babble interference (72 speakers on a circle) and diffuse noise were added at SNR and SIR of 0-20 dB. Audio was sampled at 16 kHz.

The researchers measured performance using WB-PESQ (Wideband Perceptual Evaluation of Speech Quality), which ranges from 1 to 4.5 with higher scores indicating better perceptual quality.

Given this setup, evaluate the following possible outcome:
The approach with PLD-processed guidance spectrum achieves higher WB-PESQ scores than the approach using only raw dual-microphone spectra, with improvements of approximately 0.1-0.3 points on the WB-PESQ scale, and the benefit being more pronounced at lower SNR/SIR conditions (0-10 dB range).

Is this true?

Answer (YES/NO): NO